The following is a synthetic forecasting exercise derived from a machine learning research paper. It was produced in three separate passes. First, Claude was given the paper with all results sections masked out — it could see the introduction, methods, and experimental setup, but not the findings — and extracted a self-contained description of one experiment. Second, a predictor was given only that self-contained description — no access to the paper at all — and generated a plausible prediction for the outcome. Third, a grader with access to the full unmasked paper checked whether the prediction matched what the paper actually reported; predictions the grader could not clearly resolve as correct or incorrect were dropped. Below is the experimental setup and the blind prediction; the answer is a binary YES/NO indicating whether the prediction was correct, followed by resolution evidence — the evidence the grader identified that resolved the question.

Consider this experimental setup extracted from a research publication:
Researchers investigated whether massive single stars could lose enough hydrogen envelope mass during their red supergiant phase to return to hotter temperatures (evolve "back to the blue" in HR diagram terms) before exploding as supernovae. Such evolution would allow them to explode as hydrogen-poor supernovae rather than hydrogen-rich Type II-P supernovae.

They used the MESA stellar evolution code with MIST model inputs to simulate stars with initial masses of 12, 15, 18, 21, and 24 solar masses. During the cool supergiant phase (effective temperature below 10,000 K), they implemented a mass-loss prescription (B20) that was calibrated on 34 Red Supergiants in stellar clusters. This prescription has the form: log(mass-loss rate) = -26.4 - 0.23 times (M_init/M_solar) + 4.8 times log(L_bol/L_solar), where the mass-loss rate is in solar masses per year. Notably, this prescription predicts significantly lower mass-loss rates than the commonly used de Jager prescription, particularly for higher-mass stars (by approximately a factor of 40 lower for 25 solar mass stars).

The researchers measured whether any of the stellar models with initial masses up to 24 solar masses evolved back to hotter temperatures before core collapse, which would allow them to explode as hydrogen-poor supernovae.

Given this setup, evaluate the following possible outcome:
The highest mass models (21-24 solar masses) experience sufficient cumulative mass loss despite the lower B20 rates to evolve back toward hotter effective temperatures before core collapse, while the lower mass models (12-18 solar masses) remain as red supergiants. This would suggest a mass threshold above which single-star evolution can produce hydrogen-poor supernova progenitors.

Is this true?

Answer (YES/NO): NO